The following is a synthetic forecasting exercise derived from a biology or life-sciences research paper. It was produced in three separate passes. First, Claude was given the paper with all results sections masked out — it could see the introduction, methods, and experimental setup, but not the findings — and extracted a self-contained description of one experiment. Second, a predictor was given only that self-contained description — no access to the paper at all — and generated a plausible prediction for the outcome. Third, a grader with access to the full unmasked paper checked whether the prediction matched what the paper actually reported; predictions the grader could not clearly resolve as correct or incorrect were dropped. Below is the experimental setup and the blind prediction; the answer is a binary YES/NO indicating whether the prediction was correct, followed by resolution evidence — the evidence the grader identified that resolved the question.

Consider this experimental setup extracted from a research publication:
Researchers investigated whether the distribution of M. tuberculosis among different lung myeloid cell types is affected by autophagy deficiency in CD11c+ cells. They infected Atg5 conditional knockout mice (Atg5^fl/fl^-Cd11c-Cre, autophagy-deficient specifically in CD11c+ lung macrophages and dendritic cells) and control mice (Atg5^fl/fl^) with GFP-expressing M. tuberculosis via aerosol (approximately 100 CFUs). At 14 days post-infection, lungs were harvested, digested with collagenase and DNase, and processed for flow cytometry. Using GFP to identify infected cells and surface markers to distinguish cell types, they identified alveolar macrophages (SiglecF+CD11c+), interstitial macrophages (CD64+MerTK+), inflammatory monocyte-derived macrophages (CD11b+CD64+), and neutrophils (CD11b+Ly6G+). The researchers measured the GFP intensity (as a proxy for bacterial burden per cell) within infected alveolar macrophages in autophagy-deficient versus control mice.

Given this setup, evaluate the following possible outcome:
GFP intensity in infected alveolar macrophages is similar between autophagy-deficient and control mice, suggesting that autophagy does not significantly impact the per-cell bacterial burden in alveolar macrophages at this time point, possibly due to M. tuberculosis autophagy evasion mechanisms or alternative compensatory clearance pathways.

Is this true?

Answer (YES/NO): YES